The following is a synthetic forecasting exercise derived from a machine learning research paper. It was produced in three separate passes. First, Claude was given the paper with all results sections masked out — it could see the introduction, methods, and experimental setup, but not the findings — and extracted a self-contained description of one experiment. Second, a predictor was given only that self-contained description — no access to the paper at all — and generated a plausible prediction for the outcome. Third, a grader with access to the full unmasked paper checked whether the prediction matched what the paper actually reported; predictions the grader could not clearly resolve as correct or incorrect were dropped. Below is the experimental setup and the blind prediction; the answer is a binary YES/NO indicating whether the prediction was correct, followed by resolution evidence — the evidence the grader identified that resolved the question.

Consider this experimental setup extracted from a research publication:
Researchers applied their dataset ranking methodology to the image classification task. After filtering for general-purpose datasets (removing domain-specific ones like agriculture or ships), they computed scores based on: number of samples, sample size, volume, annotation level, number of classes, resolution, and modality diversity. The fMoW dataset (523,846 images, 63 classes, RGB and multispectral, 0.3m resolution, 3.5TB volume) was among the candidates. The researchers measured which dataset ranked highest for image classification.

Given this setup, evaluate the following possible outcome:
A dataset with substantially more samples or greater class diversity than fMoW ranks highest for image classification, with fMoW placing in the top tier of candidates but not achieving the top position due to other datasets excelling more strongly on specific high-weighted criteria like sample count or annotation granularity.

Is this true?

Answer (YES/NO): NO